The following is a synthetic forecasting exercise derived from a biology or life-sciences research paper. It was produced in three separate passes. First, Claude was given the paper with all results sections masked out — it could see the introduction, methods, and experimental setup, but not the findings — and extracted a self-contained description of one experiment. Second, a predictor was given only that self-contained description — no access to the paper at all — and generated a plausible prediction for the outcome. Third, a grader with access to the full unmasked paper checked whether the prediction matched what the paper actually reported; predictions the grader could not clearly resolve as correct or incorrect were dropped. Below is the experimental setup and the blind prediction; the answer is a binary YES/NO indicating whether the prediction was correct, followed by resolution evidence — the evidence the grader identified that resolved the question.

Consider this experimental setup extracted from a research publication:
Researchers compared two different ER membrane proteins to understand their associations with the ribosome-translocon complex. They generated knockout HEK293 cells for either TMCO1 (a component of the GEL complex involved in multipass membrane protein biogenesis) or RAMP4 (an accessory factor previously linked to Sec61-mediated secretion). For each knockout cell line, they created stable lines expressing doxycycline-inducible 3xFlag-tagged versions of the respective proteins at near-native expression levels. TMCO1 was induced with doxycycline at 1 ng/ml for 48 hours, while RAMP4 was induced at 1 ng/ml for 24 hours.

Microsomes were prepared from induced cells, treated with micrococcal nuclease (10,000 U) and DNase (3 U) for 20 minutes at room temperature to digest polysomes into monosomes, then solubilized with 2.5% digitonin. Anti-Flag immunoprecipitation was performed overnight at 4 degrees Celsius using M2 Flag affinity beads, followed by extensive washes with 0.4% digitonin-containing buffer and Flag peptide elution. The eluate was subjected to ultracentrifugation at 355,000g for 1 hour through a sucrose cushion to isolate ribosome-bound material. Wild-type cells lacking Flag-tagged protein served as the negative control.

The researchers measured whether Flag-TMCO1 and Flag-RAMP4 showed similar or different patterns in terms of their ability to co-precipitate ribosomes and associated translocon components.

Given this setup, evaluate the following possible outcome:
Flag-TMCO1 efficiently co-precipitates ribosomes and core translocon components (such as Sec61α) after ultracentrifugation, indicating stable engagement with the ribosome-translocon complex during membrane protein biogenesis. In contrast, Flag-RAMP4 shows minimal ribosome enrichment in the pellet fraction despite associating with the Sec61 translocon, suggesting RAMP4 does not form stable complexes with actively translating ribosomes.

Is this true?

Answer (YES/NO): NO